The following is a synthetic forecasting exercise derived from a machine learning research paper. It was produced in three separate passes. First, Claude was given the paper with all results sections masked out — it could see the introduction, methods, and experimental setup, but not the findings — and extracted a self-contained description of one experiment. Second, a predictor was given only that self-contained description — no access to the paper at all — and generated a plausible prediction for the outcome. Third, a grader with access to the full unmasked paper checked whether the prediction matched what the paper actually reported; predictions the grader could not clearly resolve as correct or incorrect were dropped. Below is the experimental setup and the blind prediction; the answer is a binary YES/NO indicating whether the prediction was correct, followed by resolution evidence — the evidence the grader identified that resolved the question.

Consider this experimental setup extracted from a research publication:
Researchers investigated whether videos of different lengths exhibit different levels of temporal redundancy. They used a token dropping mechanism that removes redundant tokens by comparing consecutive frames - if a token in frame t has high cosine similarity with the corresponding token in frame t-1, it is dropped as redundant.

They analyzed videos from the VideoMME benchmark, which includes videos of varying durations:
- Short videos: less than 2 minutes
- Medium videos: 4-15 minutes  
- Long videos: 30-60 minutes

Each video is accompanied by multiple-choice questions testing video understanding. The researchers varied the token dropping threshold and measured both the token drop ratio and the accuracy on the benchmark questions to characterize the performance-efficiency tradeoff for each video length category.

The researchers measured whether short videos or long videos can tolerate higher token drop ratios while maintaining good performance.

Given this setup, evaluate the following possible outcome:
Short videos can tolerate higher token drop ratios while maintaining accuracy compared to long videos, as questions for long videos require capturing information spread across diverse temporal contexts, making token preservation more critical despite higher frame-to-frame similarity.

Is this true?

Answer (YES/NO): NO